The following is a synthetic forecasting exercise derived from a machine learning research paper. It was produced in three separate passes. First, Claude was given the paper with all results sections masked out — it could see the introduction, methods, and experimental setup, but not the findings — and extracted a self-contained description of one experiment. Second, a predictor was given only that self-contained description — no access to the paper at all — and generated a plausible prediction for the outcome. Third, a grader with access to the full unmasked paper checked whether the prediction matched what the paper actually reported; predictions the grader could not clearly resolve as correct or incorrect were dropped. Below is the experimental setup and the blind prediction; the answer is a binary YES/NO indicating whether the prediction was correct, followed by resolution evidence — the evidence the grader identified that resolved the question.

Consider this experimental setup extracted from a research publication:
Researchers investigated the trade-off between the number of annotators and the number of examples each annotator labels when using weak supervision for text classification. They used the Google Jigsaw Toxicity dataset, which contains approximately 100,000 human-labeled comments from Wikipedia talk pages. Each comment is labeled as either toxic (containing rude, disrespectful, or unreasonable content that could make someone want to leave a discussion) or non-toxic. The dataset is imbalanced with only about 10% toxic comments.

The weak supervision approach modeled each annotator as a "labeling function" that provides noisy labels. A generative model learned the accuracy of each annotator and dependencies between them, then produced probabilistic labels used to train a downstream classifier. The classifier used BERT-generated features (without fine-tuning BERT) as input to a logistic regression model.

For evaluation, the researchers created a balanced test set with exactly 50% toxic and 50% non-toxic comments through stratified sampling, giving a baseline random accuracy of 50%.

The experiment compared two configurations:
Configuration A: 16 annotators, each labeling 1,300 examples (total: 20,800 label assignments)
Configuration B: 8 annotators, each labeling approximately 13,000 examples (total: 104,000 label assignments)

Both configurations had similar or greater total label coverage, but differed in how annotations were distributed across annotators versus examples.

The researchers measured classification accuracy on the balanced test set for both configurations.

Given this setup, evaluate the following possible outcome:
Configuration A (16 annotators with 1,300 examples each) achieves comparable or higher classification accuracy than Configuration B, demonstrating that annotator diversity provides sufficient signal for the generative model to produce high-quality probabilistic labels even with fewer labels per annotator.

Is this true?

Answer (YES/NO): YES